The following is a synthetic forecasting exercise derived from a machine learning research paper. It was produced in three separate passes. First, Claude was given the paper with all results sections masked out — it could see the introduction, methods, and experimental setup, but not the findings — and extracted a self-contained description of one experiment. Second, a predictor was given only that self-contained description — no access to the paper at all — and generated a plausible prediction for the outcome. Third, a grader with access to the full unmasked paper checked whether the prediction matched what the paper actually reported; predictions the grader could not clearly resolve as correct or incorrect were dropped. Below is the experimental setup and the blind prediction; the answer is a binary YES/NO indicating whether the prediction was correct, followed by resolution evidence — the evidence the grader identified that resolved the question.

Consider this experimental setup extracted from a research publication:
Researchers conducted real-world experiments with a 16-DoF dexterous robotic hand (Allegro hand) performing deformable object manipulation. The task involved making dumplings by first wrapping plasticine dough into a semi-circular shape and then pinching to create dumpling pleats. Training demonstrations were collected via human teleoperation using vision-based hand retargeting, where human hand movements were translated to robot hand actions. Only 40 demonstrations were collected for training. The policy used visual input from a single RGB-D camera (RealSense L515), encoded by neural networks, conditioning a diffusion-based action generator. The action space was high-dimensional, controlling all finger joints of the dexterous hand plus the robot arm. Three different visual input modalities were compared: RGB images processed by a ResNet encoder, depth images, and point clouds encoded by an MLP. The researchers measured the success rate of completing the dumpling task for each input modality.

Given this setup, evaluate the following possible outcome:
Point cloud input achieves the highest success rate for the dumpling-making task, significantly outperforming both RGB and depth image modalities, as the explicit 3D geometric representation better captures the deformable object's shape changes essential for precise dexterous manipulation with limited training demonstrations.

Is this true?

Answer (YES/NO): YES